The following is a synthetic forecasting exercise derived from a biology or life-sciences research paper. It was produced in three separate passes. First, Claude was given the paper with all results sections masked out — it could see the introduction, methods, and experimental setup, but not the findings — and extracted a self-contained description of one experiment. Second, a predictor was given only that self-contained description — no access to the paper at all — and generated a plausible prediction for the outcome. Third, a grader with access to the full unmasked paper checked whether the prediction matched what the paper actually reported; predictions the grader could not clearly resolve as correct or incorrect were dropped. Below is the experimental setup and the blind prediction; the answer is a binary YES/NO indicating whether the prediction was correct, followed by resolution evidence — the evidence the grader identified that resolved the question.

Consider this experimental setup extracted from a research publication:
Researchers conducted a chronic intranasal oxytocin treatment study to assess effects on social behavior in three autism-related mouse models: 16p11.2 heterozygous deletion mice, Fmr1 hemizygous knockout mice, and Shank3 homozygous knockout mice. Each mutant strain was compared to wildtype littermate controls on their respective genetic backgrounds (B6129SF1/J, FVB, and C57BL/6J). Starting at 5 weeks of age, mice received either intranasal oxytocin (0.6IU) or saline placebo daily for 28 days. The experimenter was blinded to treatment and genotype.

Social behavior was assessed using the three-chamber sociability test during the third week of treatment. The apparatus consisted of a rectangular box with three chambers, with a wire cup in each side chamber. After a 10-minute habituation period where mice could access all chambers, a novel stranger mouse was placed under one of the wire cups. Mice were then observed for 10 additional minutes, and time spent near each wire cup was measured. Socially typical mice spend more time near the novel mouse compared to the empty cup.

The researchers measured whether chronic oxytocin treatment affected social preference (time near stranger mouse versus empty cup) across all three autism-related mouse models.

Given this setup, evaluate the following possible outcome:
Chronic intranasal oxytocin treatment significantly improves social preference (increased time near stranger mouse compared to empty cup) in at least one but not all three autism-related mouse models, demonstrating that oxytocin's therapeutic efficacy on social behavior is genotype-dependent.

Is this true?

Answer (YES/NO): NO